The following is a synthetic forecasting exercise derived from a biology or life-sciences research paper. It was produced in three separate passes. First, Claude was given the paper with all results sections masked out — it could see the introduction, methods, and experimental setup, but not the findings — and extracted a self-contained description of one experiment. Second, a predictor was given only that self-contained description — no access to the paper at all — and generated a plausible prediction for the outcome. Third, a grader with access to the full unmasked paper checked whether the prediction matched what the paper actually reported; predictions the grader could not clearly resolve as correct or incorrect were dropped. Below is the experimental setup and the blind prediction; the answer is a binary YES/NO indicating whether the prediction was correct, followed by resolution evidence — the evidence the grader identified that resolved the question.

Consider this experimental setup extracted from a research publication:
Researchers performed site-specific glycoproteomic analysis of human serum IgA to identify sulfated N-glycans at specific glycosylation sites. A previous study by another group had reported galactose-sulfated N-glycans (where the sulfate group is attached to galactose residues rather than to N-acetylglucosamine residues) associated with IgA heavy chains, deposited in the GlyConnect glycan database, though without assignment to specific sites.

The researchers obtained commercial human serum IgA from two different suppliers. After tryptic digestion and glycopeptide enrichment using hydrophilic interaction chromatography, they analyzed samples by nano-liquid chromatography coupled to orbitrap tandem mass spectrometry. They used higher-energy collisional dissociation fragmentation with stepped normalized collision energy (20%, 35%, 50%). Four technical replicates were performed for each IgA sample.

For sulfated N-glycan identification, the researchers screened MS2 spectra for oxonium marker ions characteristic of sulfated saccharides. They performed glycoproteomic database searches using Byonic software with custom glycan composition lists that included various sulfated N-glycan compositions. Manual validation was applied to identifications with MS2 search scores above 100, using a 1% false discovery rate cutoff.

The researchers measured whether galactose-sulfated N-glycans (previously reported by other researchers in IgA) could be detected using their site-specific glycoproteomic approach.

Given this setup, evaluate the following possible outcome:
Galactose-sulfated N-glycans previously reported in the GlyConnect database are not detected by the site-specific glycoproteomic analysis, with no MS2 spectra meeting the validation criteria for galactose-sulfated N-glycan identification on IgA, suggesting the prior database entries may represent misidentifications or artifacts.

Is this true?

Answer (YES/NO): NO